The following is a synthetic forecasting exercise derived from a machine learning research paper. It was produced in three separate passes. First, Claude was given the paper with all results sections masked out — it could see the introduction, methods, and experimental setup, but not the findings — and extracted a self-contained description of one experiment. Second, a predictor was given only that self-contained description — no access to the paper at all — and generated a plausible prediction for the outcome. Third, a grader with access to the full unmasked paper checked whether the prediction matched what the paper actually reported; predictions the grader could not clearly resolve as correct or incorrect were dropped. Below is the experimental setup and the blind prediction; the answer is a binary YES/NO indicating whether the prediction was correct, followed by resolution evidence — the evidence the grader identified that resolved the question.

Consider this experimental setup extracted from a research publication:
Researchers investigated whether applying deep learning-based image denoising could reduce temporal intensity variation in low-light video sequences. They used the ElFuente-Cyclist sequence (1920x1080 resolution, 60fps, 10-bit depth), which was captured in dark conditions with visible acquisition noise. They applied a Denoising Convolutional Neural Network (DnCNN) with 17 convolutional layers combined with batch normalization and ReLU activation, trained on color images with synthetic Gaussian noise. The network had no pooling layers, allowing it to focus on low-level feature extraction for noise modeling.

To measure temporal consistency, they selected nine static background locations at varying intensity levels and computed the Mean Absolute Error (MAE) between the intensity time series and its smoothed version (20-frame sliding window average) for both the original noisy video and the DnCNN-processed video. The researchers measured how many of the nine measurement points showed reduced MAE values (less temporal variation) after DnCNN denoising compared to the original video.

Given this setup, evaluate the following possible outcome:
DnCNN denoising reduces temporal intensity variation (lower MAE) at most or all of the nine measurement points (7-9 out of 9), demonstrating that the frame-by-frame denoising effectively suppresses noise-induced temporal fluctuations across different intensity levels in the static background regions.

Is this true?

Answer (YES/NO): YES